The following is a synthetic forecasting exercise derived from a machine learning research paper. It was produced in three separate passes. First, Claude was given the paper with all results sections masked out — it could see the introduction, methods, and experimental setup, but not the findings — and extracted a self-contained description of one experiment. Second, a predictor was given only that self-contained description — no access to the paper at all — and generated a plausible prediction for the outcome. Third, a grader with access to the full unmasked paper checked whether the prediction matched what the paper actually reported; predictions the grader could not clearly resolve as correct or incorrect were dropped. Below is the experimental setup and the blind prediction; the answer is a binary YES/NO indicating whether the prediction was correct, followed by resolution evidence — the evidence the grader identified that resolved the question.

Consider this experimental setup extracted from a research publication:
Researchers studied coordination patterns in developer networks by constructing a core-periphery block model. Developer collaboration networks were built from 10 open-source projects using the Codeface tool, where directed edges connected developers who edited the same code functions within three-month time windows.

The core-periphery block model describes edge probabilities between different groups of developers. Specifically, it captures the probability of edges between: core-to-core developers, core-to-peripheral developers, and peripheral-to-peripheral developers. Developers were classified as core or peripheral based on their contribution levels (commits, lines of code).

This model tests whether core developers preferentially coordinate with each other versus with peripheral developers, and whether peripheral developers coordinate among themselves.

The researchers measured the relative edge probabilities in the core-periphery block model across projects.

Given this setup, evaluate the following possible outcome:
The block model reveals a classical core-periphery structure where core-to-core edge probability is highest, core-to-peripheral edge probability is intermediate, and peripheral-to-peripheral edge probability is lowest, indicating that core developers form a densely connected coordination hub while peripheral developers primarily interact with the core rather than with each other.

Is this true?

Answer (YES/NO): YES